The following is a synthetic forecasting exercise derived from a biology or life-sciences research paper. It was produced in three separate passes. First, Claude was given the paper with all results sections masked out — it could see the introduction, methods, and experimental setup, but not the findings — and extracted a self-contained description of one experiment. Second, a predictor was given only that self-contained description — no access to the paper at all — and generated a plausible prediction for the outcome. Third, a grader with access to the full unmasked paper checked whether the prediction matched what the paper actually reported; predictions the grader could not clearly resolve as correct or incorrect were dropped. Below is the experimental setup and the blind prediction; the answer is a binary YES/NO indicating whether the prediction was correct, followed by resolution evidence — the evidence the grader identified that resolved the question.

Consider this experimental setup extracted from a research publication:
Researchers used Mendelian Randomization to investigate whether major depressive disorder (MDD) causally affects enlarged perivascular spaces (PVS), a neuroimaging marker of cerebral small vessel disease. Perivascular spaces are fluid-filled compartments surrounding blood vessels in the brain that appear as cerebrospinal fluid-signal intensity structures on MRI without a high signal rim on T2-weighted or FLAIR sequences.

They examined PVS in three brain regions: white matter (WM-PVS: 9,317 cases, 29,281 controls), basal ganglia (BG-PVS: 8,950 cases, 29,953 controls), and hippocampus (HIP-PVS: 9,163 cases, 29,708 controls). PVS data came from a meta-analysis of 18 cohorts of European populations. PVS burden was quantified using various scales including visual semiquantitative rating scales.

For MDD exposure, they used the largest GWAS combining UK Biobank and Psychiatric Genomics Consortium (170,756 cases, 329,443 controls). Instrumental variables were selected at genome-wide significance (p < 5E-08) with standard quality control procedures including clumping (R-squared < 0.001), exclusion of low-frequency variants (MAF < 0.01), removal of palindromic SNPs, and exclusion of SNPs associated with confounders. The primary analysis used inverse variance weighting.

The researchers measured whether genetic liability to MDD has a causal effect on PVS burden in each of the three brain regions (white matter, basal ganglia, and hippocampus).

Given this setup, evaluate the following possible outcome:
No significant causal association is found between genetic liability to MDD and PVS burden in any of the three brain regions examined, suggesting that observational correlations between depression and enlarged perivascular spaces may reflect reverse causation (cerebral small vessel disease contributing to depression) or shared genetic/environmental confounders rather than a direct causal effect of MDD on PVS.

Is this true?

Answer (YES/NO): NO